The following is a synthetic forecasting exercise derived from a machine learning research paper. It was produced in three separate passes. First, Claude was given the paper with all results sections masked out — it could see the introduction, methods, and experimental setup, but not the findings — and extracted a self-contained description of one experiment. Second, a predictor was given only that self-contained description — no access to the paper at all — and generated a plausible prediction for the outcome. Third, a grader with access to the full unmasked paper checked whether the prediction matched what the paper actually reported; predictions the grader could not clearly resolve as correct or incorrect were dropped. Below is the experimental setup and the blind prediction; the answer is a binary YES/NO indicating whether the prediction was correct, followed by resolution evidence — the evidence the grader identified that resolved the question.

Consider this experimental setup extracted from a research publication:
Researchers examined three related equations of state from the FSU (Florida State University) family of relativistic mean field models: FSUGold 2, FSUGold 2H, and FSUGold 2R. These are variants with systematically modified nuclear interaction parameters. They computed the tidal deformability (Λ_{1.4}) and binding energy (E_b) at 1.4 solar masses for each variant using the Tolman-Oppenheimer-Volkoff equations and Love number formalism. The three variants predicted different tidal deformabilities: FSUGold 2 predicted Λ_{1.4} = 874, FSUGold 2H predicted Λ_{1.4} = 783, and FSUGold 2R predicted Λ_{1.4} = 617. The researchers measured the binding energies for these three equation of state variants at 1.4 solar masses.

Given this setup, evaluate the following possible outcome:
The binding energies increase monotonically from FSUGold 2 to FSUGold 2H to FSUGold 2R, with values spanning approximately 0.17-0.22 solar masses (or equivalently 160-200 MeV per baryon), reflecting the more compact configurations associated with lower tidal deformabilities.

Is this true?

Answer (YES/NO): NO